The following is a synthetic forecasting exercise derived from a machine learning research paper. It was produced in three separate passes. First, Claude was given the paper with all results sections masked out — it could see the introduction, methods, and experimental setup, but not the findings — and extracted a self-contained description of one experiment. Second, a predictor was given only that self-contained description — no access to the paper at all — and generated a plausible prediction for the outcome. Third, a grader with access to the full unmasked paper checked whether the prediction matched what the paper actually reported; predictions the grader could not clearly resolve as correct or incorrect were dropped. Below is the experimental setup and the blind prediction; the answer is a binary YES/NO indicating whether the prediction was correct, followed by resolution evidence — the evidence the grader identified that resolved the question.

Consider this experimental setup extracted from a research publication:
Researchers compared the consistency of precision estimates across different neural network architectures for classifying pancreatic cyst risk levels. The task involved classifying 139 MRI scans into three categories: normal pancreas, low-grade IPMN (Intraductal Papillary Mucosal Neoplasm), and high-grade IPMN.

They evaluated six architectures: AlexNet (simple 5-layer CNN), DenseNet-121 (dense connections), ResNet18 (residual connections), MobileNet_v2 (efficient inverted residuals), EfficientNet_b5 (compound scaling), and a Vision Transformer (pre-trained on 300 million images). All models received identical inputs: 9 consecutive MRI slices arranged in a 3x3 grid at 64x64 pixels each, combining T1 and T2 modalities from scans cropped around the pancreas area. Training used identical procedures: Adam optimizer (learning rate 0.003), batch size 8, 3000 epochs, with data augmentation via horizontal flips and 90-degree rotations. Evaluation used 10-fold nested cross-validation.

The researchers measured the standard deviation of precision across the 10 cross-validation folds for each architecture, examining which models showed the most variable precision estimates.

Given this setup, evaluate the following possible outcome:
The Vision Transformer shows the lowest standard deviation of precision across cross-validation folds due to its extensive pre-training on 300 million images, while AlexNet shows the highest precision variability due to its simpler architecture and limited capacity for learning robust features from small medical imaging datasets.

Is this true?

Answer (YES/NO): NO